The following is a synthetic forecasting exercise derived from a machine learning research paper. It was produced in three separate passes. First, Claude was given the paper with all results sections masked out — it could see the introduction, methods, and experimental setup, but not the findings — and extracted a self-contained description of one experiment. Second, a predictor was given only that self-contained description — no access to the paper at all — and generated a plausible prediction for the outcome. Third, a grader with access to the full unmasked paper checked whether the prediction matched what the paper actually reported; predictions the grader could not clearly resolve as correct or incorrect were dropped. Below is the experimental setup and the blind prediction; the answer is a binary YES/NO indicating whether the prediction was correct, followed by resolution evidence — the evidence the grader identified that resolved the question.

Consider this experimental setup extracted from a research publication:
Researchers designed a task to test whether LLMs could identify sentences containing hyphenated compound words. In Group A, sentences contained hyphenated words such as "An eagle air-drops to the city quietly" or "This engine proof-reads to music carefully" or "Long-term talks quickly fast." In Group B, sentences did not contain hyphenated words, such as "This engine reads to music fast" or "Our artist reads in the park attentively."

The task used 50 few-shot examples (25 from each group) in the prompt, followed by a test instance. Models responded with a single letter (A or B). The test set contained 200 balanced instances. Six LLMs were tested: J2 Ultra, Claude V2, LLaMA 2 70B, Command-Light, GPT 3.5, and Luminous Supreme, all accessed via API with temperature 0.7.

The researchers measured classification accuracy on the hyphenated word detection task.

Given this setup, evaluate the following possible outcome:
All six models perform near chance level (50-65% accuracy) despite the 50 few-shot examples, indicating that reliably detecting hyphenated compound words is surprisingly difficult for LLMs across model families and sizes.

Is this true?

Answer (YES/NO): NO